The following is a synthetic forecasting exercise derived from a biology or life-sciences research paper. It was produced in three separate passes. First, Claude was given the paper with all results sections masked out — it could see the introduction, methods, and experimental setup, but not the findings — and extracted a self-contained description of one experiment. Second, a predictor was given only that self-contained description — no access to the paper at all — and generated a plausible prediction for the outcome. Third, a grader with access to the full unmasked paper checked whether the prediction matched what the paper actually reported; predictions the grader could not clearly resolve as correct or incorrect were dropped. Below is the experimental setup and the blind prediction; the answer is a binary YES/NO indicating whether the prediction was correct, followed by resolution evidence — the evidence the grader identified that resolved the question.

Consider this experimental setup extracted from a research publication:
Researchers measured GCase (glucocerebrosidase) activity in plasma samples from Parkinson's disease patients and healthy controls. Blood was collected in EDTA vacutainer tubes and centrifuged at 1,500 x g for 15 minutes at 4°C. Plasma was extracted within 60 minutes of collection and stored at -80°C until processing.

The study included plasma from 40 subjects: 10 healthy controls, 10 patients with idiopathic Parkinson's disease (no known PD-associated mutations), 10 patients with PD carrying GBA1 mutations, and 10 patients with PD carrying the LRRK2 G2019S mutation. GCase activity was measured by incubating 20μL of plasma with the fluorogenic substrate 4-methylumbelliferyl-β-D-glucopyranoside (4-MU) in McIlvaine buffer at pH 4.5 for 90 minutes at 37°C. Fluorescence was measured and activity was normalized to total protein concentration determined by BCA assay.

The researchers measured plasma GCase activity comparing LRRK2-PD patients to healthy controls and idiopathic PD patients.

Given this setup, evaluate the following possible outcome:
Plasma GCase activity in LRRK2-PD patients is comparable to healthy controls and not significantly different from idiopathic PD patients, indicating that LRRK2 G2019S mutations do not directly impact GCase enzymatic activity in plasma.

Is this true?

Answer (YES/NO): NO